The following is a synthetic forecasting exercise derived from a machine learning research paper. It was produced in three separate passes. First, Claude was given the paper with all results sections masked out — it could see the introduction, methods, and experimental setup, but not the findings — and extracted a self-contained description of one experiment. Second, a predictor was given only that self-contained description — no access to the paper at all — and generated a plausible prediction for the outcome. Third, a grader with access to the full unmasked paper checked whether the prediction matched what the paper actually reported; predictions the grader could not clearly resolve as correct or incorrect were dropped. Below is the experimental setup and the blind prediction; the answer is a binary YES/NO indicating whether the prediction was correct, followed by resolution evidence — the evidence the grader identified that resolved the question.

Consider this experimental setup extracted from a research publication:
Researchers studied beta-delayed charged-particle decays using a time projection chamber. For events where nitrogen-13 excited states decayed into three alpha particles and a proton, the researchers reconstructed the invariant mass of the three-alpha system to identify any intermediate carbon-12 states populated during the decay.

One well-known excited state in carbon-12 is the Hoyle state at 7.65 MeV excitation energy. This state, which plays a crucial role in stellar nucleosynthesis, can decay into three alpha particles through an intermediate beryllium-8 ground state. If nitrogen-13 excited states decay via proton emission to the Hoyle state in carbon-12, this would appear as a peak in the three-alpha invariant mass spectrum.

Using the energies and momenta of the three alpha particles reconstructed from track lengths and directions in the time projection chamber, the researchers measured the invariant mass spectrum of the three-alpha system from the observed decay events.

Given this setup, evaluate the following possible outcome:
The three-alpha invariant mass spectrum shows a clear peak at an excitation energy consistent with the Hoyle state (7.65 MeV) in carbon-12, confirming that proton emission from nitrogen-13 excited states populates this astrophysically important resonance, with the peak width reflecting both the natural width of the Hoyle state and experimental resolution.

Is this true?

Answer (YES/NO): YES